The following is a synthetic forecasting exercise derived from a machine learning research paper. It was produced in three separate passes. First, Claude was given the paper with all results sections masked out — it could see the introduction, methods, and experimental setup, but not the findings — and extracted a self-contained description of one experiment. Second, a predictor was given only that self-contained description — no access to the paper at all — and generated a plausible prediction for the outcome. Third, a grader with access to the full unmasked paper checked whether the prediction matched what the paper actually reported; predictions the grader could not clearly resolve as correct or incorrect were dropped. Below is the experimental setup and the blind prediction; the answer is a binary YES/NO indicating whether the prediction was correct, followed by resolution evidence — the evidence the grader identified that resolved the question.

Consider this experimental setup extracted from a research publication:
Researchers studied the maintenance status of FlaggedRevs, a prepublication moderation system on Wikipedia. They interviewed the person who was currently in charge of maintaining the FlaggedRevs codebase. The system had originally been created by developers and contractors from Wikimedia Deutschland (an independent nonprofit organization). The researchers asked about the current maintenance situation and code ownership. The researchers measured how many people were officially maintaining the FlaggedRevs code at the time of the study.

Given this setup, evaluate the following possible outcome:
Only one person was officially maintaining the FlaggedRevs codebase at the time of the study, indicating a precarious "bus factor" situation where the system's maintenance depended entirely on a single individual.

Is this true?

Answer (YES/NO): YES